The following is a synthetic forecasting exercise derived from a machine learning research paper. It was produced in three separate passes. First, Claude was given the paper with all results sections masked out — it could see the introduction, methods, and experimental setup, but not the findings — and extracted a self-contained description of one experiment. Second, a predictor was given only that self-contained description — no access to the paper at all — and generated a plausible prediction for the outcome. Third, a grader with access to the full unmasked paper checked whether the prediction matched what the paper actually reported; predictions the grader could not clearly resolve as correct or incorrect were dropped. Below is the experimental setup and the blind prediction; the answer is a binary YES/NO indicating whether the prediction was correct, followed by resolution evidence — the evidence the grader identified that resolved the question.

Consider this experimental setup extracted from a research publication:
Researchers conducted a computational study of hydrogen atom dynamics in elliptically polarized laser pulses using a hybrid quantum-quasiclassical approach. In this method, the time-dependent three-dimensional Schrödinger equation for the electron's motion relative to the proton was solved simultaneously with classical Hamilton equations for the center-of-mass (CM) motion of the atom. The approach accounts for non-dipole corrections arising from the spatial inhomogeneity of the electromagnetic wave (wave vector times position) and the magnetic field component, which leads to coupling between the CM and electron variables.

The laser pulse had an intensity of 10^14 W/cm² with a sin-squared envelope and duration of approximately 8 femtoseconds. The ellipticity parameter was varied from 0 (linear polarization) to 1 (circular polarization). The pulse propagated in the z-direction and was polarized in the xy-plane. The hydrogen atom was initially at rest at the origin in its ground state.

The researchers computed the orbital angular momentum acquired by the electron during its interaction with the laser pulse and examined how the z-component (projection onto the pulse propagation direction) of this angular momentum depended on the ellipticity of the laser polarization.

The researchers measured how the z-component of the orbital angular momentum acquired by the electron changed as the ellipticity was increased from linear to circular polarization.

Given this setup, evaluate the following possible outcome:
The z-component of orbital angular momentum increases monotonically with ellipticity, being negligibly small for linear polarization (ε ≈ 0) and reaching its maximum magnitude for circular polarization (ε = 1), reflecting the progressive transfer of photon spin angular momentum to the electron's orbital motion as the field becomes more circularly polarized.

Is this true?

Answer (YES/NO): YES